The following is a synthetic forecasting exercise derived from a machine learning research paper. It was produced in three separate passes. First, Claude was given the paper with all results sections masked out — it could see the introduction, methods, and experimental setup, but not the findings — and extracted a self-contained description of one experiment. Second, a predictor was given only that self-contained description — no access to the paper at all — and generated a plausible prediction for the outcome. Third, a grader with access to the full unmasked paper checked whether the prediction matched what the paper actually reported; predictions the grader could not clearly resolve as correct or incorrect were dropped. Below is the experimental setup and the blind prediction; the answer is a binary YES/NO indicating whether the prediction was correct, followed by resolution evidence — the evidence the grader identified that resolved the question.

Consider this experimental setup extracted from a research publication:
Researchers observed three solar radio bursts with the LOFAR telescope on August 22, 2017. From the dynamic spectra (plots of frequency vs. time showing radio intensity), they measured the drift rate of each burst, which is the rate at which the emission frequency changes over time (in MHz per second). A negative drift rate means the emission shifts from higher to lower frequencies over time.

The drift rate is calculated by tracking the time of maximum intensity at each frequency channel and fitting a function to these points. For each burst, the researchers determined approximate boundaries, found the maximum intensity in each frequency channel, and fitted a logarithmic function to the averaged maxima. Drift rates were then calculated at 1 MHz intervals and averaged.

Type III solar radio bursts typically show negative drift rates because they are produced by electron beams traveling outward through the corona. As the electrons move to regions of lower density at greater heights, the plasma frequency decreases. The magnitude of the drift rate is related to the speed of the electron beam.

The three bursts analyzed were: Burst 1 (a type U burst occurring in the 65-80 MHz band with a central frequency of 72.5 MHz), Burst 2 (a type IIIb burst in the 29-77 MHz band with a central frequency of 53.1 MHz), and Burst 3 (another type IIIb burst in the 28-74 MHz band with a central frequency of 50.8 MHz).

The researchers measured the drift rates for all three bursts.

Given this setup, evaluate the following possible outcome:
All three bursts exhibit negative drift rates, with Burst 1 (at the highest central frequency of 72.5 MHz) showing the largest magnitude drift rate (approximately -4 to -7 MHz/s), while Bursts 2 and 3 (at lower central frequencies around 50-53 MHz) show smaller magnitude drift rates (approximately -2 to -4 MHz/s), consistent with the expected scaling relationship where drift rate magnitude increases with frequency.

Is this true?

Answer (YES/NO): NO